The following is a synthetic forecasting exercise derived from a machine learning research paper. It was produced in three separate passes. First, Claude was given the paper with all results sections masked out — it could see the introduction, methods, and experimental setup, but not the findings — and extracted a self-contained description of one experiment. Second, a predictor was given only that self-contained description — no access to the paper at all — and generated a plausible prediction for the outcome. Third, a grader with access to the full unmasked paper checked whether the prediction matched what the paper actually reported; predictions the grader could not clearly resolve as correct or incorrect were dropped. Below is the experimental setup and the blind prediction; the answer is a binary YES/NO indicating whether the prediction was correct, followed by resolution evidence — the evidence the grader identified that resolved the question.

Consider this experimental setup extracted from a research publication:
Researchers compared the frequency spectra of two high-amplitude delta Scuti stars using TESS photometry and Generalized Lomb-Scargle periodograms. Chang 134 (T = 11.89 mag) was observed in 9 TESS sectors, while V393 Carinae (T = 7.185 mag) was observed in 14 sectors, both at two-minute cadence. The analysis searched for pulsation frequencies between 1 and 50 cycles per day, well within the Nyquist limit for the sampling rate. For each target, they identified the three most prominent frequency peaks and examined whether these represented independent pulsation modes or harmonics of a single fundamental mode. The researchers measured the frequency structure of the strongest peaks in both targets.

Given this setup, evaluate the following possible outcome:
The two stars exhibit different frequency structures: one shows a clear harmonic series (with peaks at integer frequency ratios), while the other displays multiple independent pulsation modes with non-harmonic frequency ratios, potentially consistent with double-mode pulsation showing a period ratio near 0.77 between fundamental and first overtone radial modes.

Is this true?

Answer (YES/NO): NO